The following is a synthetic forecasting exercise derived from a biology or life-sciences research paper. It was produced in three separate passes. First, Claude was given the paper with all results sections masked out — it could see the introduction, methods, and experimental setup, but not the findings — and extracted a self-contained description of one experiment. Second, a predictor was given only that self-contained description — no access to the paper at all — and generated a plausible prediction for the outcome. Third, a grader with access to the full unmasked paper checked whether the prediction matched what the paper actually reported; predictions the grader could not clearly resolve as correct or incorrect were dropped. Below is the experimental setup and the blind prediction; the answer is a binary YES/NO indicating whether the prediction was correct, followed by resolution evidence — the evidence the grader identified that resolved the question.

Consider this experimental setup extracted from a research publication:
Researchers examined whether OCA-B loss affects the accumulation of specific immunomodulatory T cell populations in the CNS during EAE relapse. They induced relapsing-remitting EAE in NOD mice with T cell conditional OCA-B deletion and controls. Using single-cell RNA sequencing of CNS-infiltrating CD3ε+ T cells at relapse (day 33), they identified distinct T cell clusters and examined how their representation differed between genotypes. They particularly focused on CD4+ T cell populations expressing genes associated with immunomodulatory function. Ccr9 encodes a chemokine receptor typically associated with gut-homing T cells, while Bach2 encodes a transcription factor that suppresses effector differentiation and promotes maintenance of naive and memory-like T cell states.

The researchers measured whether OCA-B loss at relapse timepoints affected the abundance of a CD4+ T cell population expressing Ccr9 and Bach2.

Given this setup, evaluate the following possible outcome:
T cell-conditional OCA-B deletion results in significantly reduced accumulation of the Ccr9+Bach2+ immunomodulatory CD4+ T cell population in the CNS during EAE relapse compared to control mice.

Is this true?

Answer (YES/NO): NO